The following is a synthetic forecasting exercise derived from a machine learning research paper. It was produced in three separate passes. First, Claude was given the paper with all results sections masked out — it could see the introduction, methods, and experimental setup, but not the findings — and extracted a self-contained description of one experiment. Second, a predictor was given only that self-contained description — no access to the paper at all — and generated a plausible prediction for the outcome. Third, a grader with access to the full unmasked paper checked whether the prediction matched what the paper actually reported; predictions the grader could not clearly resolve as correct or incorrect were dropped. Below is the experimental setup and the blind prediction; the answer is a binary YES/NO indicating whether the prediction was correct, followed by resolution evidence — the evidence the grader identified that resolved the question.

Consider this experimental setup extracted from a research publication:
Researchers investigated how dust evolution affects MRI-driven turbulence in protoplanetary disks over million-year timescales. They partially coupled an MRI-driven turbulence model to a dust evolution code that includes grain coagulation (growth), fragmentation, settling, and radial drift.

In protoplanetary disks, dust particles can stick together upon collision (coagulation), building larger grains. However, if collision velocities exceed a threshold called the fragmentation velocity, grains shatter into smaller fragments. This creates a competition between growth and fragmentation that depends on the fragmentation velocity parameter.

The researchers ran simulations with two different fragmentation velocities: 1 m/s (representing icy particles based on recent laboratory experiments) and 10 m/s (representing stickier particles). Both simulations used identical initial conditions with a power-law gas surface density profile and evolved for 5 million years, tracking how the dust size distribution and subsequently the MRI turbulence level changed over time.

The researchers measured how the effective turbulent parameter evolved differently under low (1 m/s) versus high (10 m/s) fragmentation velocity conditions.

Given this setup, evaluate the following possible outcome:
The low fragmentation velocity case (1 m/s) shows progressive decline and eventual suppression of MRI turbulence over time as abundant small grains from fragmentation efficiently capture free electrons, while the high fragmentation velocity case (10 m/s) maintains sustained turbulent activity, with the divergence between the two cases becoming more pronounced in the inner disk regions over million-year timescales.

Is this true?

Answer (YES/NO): NO